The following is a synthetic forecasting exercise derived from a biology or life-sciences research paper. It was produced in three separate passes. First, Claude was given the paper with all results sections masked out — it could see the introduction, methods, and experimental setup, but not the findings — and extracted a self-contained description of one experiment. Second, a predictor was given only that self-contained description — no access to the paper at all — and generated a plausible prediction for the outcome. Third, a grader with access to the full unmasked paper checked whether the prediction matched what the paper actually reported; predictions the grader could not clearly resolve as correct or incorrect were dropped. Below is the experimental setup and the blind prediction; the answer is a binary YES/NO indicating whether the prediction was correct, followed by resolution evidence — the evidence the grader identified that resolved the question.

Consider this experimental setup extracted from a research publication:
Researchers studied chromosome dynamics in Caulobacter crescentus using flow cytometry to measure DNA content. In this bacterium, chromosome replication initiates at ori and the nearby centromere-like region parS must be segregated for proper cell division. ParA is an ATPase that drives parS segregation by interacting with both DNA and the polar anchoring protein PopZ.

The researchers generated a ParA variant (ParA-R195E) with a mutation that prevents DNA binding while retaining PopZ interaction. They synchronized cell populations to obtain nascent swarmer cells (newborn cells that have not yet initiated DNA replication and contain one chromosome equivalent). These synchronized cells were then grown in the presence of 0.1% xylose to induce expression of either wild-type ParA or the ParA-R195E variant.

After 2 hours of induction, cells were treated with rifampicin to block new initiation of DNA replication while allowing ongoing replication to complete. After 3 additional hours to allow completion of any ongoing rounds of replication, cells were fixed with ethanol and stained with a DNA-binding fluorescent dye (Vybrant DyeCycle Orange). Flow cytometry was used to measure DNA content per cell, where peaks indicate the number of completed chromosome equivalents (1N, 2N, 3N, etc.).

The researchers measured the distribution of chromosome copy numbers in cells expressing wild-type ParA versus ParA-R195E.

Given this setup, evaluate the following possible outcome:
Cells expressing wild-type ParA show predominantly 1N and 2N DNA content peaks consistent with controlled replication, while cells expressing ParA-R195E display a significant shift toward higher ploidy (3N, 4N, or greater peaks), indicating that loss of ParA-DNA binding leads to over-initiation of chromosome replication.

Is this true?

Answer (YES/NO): NO